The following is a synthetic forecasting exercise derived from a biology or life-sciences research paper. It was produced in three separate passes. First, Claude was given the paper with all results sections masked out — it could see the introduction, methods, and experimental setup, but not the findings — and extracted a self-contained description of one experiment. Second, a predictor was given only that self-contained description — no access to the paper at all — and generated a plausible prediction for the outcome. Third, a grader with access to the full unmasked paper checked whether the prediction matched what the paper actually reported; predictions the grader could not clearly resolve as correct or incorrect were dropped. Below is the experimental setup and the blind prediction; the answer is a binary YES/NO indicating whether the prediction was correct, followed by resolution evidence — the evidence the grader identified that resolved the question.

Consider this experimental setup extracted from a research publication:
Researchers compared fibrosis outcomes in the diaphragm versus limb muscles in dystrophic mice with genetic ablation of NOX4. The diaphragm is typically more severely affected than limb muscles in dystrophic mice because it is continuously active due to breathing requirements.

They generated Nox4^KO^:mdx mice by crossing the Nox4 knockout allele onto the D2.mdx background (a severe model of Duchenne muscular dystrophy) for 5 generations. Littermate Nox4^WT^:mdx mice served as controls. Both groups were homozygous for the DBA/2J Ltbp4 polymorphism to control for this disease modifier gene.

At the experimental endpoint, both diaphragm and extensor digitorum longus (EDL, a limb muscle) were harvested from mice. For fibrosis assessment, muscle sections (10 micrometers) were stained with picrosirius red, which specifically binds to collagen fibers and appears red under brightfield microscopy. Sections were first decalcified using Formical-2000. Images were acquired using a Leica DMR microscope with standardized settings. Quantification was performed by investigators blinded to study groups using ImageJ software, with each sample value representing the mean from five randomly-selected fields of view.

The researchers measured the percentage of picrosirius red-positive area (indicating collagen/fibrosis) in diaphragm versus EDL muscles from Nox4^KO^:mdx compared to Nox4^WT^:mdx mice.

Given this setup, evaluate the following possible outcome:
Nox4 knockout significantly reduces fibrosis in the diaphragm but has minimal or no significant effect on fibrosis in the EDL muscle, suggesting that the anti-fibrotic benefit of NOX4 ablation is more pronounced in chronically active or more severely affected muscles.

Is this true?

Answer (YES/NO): NO